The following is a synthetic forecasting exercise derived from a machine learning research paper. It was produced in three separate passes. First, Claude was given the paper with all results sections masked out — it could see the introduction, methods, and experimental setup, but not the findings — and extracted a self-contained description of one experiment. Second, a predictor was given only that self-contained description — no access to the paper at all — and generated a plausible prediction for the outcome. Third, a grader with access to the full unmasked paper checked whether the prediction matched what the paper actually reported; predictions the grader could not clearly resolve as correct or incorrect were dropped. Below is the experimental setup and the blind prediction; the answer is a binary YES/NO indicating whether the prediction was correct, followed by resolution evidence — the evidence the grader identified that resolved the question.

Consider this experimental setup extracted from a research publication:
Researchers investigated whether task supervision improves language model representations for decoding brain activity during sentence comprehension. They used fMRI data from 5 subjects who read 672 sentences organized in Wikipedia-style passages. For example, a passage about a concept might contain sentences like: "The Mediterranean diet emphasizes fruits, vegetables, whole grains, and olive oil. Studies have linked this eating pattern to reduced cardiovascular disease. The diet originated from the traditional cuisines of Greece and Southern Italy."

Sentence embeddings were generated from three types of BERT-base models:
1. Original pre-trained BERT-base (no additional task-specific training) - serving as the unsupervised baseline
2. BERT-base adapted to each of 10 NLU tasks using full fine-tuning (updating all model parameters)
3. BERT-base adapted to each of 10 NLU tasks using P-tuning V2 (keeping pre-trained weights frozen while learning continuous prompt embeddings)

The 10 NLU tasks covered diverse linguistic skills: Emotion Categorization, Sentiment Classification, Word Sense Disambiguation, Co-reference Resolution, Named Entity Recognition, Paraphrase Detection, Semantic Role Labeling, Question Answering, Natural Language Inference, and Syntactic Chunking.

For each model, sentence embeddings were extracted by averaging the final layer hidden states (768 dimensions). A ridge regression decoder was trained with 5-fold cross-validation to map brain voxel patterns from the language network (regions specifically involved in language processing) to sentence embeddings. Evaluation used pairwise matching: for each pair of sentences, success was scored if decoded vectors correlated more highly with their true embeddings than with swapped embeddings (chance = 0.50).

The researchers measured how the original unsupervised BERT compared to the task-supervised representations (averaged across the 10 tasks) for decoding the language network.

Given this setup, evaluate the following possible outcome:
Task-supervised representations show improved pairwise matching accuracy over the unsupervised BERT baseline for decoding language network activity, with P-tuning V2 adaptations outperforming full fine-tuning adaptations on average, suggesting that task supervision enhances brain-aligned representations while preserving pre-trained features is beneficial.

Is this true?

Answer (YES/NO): NO